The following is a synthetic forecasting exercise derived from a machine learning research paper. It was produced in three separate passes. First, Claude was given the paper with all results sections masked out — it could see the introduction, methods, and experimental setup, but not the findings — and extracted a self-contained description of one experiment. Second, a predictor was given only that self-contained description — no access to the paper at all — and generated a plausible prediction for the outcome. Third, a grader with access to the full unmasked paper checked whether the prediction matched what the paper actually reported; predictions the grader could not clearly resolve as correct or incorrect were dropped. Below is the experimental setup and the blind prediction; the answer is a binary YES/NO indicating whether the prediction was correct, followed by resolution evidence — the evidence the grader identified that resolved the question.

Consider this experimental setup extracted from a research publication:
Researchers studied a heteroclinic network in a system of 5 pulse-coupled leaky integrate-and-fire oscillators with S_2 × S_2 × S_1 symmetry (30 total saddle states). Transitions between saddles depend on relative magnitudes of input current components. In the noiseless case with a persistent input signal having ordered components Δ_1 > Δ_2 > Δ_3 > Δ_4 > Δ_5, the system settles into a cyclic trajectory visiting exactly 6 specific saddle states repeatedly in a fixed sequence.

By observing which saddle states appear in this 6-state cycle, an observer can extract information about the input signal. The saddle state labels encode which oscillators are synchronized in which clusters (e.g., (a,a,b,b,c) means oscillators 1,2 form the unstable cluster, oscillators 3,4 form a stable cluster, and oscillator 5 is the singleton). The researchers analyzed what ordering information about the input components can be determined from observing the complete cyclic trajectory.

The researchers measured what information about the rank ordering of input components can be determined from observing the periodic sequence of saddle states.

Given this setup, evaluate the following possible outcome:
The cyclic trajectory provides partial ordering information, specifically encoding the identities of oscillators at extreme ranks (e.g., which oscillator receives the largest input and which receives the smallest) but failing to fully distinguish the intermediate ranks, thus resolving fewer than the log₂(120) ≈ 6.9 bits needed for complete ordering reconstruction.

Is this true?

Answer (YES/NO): NO